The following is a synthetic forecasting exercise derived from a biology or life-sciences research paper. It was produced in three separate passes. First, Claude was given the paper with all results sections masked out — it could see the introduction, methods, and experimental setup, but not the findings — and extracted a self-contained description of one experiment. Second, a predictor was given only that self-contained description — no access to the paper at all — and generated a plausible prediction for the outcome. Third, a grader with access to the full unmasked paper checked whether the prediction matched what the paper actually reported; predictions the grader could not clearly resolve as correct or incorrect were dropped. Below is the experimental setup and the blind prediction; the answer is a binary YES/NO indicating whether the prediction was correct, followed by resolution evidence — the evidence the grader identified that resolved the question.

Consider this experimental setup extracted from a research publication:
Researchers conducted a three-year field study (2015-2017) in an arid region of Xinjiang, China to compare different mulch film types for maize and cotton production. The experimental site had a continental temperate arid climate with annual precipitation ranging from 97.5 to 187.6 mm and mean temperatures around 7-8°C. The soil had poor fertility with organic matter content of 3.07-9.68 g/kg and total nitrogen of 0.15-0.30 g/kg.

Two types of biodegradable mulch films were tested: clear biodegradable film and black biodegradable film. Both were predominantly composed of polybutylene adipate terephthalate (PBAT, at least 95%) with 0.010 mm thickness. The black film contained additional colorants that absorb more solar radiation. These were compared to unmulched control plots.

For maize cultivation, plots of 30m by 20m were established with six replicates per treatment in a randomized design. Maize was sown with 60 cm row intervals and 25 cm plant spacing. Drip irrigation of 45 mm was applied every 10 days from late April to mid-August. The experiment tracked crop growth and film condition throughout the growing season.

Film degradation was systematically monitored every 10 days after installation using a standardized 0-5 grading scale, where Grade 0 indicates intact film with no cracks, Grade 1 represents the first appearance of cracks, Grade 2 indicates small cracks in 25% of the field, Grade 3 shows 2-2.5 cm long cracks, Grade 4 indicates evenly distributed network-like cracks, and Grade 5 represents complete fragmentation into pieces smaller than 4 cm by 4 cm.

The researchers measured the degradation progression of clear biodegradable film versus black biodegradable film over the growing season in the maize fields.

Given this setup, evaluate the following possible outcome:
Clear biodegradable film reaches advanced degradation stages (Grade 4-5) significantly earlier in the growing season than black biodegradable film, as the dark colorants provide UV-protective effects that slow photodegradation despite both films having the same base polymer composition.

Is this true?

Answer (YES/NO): NO